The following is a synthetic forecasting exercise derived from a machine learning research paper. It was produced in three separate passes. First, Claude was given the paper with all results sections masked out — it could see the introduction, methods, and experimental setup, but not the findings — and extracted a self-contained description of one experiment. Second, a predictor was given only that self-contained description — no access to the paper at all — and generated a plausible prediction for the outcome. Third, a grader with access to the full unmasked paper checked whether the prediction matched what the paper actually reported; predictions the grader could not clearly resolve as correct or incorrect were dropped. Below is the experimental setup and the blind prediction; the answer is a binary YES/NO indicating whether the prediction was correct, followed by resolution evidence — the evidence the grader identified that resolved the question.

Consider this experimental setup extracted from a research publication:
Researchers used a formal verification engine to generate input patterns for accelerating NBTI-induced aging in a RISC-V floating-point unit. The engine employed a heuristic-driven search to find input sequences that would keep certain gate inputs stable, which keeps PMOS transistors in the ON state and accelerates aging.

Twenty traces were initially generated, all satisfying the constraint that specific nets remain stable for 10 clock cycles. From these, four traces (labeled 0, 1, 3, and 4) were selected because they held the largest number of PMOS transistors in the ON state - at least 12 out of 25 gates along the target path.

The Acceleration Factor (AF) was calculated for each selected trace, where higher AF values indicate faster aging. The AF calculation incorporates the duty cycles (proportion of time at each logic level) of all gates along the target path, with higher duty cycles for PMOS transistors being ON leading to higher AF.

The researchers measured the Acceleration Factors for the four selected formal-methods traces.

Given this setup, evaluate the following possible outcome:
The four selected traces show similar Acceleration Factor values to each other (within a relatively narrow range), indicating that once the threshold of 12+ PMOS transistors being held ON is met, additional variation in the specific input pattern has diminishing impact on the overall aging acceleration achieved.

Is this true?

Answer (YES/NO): NO